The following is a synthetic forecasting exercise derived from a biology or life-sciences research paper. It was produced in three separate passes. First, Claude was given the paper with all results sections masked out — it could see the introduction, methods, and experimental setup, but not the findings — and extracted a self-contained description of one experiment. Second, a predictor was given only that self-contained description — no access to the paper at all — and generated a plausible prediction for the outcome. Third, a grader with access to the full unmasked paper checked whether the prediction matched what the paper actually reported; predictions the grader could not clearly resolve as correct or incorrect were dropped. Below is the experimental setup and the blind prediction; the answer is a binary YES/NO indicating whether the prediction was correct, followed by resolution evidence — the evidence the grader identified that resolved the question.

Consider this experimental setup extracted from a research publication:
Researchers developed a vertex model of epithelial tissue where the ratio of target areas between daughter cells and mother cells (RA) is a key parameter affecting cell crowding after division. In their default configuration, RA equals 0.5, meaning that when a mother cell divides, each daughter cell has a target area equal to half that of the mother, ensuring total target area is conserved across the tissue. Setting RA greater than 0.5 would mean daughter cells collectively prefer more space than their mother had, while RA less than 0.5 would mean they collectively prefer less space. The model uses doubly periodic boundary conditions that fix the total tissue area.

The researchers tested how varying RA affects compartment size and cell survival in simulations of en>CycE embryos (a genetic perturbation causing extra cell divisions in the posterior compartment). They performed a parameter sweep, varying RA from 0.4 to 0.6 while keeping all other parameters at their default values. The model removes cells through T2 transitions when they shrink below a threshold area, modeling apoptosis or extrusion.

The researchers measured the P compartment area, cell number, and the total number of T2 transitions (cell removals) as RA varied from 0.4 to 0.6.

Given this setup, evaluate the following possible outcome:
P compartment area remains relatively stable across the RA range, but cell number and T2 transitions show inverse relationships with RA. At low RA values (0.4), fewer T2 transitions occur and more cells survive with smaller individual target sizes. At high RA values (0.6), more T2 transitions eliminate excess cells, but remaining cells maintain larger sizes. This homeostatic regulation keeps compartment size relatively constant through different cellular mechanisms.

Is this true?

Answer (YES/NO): NO